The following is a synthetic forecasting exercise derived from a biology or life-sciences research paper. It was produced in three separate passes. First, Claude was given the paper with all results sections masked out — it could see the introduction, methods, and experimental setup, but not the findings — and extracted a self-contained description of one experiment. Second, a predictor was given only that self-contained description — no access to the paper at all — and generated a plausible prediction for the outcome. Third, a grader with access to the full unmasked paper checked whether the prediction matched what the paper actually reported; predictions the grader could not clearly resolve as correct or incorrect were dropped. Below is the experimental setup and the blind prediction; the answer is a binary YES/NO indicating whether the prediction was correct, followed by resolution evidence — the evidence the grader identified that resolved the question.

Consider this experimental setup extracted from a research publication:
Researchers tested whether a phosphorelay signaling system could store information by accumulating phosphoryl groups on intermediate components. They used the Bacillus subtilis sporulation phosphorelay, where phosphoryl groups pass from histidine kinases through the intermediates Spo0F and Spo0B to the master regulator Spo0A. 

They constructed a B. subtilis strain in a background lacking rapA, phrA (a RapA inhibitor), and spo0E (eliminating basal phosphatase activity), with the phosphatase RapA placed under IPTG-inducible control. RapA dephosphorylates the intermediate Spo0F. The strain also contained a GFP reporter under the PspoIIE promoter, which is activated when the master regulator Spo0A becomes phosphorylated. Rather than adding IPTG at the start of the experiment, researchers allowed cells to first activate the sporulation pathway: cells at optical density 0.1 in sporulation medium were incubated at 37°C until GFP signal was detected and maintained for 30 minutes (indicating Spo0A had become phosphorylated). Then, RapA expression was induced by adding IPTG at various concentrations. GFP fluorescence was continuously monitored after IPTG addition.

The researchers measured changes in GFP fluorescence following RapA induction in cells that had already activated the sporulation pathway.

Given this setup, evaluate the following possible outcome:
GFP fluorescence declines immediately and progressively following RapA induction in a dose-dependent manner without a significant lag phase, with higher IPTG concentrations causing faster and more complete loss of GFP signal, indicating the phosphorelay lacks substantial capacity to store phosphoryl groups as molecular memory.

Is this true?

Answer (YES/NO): NO